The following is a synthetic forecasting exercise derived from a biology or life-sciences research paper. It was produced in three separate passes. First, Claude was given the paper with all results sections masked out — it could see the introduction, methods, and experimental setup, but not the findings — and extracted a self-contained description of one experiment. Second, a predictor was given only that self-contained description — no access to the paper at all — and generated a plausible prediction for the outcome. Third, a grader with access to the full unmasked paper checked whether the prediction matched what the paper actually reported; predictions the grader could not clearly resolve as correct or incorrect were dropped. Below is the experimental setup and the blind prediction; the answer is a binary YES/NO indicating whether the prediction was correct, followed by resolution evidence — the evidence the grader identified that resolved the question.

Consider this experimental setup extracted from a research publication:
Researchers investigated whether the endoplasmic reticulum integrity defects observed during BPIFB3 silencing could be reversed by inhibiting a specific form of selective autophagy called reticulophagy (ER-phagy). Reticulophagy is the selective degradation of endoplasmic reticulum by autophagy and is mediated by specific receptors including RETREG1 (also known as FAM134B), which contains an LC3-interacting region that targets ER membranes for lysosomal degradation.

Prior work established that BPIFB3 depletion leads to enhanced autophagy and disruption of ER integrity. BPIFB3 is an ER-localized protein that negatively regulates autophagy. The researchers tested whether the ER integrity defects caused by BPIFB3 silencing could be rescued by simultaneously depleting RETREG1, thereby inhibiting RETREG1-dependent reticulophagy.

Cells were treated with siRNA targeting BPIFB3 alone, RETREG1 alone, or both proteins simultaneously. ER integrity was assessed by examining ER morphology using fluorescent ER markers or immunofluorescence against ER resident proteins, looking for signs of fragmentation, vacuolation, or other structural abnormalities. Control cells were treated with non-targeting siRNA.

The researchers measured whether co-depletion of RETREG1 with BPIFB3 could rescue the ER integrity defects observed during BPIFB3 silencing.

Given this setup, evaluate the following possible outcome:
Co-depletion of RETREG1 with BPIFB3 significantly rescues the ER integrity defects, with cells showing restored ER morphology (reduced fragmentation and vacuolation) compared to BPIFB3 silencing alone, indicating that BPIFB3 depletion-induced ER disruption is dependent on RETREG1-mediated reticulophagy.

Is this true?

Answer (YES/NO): YES